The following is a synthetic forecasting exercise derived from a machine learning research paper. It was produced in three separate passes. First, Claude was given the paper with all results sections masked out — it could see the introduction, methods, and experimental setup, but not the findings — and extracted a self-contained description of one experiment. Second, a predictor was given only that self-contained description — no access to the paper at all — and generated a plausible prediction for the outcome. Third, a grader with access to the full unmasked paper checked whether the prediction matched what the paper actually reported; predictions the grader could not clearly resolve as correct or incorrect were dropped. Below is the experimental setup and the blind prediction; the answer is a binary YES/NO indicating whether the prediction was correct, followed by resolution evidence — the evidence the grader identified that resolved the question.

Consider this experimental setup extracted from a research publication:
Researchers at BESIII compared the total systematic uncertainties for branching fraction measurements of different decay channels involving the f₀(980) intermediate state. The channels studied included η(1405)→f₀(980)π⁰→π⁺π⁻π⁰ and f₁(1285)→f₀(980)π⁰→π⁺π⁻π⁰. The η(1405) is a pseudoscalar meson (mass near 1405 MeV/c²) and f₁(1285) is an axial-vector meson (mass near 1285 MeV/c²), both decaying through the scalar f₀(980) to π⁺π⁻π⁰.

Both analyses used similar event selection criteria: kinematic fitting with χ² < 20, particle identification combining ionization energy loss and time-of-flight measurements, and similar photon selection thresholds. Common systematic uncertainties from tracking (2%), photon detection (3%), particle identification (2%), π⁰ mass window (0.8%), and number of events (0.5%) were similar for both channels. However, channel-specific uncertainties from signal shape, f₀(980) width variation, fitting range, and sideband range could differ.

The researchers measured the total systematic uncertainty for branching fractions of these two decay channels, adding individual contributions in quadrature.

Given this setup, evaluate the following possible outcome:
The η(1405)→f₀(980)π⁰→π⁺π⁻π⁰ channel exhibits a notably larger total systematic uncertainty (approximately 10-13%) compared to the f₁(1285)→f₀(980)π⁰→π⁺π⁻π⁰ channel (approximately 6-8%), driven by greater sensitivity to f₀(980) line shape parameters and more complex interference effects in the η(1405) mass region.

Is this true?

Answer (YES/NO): NO